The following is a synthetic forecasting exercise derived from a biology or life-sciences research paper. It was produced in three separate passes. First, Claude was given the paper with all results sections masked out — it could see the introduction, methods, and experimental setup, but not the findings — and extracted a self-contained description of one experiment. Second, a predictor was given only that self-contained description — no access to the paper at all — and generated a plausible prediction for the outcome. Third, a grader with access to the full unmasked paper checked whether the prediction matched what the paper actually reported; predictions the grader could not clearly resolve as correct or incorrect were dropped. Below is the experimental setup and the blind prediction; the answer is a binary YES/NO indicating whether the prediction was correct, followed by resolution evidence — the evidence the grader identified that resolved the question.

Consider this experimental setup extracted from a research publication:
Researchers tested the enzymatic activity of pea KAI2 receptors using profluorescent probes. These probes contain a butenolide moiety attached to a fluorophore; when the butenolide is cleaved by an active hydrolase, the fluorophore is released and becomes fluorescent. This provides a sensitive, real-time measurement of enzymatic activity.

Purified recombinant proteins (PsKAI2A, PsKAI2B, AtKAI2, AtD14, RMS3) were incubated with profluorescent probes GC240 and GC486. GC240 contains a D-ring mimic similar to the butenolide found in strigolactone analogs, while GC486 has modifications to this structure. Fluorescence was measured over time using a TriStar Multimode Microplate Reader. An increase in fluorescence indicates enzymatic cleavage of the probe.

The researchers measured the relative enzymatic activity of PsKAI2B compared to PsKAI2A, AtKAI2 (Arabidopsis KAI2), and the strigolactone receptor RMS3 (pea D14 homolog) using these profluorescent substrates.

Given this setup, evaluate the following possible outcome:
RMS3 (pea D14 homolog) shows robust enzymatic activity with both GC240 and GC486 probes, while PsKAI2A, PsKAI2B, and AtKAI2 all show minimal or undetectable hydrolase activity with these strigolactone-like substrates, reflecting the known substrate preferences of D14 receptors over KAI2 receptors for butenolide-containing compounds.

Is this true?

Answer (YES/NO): NO